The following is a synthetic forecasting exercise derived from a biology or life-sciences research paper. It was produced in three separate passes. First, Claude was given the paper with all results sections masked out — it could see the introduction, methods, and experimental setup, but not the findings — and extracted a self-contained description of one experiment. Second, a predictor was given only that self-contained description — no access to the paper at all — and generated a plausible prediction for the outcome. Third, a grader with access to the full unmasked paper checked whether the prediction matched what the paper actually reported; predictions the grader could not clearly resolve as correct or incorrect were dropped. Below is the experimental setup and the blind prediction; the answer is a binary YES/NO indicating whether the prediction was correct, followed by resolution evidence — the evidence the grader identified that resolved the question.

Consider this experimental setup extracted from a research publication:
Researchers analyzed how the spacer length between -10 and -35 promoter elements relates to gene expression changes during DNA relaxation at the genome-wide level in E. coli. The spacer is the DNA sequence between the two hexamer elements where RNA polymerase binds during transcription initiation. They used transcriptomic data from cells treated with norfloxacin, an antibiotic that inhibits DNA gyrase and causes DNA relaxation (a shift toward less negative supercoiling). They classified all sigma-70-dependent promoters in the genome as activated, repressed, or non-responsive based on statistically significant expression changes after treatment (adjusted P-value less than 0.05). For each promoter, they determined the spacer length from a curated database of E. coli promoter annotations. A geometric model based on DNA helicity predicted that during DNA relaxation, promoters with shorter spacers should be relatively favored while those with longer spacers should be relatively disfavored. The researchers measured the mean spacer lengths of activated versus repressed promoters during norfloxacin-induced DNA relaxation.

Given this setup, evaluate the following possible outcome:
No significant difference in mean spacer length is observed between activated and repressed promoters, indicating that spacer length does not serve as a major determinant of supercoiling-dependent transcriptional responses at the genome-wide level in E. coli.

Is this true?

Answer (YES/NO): NO